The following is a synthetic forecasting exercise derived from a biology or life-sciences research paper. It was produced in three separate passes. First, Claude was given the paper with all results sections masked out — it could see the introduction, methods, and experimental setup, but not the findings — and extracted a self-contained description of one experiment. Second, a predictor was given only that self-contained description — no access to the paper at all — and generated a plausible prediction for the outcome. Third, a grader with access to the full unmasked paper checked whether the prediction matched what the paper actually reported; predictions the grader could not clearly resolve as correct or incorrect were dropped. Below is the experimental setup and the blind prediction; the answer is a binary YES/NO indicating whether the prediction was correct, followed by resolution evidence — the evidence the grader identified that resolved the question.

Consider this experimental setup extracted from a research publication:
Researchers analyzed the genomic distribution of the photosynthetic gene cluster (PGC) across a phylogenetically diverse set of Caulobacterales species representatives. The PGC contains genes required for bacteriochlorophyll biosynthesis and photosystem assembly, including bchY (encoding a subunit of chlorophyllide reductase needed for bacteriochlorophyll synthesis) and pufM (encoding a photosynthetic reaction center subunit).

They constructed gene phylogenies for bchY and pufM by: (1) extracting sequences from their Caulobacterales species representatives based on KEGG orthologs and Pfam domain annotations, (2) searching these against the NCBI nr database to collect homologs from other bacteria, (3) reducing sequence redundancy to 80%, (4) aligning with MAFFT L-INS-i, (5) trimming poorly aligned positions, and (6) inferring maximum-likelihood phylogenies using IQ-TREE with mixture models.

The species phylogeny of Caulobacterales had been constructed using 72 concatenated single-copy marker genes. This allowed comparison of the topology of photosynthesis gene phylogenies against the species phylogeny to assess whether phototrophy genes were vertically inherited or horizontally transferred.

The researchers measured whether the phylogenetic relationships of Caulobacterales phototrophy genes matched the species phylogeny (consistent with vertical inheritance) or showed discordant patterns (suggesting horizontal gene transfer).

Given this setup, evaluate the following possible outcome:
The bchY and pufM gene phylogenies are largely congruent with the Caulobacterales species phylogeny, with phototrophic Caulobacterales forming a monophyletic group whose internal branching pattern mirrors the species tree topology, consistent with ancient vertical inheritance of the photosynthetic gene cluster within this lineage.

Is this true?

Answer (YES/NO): NO